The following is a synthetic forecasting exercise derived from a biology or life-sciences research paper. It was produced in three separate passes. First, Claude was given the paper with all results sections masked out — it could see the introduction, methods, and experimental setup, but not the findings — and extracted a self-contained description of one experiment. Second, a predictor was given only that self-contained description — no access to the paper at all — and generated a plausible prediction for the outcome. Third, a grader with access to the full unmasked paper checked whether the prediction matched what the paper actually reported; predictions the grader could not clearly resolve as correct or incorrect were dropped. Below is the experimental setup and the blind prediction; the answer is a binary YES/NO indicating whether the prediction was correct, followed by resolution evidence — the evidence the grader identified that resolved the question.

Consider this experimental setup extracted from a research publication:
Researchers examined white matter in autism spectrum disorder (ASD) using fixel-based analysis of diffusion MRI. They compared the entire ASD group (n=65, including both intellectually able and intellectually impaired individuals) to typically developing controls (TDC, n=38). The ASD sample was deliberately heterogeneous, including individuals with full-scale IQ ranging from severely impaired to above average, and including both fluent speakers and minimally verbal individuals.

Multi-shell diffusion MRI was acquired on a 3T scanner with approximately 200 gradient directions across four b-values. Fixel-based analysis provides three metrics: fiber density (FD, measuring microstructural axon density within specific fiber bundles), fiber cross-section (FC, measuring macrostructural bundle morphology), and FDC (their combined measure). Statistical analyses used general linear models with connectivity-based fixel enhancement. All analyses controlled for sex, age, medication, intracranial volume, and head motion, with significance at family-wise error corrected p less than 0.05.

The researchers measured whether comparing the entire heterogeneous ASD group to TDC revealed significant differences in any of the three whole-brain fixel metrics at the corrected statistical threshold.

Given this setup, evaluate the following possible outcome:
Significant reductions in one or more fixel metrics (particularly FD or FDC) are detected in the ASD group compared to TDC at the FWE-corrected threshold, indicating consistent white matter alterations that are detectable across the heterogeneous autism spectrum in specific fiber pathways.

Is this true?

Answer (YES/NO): YES